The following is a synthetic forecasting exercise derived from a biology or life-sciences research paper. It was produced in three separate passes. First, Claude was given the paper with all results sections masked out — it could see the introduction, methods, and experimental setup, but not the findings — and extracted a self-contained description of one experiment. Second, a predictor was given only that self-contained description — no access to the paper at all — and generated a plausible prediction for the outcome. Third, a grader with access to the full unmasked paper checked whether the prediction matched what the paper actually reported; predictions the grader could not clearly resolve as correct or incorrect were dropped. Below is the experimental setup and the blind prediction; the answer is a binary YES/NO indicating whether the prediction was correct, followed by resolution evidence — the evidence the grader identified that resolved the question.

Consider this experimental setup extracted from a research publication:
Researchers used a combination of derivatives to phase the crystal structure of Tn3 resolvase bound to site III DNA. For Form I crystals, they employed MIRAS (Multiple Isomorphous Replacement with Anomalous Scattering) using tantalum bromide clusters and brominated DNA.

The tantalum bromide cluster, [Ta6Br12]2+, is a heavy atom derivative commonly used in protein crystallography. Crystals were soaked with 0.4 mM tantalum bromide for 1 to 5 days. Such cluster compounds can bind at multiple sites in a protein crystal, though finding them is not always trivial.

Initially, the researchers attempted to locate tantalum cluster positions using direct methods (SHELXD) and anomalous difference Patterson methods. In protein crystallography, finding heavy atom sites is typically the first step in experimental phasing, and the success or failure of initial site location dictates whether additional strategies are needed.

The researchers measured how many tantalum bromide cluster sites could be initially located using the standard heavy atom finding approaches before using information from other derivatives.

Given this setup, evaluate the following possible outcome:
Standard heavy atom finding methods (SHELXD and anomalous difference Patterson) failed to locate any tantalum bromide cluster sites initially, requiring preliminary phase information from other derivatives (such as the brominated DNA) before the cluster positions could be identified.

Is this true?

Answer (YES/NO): NO